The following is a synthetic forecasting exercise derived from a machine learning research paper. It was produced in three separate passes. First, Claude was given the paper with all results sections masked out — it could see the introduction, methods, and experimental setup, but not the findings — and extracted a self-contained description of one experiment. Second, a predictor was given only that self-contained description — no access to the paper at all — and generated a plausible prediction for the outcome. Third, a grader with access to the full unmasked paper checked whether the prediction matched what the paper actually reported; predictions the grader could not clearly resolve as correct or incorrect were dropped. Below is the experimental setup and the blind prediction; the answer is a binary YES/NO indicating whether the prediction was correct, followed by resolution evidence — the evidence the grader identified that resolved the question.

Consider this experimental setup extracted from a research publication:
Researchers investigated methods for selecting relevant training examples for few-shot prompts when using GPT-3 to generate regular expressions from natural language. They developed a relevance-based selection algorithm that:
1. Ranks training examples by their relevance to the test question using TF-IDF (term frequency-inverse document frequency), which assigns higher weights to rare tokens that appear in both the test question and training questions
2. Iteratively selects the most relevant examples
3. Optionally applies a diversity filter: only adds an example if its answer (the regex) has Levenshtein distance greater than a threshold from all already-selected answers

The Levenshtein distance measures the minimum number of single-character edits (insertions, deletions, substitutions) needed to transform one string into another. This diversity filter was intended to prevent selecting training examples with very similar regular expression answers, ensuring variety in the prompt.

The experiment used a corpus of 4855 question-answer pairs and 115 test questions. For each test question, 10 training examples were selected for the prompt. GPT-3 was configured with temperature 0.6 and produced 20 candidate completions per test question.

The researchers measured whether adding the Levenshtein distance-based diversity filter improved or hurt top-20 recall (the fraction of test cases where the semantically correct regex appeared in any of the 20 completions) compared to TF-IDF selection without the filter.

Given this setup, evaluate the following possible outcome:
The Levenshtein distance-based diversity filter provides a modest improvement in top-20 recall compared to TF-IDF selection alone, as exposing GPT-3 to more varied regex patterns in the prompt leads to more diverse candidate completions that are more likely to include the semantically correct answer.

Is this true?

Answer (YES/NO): YES